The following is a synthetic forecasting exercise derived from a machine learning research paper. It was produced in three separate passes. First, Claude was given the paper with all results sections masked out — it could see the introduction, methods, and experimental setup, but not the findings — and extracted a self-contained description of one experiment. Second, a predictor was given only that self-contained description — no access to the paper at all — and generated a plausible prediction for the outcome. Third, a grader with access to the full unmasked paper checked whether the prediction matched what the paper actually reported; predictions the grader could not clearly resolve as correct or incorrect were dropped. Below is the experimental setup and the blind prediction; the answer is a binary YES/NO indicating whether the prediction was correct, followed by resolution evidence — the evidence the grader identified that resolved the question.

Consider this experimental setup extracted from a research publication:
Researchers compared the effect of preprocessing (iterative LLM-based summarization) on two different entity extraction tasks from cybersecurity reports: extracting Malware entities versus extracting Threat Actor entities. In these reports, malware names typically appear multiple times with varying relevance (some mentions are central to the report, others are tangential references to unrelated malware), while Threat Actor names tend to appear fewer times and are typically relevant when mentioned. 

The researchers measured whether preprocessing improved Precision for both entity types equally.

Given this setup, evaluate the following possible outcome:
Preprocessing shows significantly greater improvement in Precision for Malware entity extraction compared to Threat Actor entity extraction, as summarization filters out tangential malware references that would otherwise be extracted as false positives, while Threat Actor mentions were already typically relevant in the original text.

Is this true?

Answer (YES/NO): YES